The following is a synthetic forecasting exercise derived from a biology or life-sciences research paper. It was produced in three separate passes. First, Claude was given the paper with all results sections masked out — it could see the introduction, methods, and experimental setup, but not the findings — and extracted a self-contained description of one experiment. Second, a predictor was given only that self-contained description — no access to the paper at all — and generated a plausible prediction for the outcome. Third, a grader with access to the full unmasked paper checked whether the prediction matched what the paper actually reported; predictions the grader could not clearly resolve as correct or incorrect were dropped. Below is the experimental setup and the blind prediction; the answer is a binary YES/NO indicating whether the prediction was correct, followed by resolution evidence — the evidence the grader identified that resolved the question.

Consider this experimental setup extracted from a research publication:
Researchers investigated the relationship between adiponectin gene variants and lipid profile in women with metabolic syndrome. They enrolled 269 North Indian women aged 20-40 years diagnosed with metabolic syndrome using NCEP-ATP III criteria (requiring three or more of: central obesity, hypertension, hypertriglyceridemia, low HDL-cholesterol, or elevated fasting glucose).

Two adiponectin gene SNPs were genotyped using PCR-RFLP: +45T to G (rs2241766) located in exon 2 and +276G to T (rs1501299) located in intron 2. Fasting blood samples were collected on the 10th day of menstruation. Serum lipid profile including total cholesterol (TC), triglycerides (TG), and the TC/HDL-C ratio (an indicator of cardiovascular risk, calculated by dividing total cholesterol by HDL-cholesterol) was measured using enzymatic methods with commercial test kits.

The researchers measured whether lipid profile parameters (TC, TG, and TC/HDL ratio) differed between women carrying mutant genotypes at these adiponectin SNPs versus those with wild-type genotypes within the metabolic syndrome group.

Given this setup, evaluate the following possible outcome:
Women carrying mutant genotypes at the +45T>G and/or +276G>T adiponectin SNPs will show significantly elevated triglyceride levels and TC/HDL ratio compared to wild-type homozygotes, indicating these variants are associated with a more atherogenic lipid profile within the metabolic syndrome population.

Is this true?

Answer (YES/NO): NO